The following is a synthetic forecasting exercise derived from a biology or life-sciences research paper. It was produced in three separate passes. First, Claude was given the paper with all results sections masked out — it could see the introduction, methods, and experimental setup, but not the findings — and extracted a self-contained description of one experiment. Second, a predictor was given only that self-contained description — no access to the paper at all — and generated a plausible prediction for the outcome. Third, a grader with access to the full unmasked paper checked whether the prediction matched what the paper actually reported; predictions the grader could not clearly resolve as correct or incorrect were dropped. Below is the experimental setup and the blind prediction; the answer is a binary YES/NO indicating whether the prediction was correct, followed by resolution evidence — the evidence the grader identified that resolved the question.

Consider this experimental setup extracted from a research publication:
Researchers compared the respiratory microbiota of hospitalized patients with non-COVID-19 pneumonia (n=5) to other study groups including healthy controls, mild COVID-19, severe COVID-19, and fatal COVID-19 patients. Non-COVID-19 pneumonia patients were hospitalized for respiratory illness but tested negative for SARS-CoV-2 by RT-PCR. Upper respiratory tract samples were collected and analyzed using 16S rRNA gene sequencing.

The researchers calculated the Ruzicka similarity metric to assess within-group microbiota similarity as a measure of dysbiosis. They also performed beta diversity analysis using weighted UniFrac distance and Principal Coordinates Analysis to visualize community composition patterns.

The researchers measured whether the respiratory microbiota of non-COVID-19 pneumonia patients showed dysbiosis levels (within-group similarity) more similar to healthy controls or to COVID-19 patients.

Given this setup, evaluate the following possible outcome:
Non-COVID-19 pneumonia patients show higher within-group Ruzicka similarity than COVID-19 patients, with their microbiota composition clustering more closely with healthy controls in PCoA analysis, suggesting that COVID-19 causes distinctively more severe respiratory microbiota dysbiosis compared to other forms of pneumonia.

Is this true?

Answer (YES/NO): NO